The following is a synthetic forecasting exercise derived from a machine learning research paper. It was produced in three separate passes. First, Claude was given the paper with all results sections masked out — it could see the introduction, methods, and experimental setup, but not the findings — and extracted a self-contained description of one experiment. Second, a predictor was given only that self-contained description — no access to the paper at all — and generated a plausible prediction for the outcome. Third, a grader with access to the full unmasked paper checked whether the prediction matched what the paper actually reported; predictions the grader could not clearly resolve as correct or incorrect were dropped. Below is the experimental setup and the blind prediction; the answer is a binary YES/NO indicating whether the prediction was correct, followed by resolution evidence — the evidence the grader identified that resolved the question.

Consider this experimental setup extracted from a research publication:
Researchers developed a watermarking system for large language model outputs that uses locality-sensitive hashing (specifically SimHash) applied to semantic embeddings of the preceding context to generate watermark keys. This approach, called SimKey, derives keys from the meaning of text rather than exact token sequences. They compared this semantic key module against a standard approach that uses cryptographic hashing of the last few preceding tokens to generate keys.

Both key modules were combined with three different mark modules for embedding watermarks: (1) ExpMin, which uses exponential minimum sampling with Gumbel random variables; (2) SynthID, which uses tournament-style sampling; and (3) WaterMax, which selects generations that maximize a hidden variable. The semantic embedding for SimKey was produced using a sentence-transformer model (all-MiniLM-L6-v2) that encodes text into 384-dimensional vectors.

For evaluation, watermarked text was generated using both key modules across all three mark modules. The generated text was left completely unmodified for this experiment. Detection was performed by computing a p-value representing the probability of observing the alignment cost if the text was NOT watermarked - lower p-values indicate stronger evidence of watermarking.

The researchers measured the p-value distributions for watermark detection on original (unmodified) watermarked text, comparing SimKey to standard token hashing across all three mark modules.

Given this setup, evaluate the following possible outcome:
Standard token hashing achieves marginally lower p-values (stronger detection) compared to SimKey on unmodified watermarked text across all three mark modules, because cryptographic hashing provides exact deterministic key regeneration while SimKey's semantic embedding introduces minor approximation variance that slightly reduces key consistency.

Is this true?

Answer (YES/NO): NO